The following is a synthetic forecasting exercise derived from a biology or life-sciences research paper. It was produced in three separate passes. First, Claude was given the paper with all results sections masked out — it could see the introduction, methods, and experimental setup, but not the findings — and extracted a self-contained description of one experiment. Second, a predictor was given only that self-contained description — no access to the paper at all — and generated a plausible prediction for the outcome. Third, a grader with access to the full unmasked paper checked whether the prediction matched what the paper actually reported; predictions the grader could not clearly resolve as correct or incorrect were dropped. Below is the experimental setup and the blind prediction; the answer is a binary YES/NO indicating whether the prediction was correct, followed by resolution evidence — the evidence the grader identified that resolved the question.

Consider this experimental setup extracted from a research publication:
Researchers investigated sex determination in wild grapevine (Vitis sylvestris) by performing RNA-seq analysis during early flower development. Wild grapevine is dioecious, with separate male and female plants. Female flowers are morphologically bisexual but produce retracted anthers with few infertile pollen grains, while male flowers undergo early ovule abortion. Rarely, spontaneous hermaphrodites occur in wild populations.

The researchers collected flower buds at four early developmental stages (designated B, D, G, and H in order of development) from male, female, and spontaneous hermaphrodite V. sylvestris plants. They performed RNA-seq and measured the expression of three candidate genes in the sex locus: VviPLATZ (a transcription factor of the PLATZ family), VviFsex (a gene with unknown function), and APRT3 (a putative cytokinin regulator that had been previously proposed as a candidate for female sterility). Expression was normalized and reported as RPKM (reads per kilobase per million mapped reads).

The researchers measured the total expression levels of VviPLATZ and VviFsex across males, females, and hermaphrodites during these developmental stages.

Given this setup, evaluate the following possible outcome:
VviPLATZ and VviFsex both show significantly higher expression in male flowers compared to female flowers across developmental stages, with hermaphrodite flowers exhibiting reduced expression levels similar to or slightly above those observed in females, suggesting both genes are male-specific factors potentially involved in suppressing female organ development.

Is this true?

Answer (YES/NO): NO